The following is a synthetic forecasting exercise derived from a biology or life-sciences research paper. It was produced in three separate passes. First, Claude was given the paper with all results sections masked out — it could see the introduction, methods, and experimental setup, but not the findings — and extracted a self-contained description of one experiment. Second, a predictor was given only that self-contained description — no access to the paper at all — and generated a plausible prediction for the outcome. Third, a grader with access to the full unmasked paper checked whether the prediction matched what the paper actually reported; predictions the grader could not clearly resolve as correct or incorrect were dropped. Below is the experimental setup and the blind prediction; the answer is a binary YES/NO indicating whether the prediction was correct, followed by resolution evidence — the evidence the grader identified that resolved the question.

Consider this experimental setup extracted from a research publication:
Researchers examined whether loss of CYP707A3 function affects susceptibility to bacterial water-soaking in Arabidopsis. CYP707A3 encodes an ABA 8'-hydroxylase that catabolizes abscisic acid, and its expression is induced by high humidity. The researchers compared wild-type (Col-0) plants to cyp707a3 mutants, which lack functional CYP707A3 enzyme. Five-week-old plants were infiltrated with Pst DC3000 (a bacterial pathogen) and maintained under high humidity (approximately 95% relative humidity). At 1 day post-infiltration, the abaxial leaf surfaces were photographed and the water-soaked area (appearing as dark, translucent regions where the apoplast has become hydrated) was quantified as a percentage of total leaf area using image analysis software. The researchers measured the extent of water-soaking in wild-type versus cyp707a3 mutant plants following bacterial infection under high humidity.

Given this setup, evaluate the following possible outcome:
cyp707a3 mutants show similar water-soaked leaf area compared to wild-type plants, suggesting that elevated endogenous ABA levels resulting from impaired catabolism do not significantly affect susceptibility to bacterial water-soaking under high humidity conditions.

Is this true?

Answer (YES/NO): NO